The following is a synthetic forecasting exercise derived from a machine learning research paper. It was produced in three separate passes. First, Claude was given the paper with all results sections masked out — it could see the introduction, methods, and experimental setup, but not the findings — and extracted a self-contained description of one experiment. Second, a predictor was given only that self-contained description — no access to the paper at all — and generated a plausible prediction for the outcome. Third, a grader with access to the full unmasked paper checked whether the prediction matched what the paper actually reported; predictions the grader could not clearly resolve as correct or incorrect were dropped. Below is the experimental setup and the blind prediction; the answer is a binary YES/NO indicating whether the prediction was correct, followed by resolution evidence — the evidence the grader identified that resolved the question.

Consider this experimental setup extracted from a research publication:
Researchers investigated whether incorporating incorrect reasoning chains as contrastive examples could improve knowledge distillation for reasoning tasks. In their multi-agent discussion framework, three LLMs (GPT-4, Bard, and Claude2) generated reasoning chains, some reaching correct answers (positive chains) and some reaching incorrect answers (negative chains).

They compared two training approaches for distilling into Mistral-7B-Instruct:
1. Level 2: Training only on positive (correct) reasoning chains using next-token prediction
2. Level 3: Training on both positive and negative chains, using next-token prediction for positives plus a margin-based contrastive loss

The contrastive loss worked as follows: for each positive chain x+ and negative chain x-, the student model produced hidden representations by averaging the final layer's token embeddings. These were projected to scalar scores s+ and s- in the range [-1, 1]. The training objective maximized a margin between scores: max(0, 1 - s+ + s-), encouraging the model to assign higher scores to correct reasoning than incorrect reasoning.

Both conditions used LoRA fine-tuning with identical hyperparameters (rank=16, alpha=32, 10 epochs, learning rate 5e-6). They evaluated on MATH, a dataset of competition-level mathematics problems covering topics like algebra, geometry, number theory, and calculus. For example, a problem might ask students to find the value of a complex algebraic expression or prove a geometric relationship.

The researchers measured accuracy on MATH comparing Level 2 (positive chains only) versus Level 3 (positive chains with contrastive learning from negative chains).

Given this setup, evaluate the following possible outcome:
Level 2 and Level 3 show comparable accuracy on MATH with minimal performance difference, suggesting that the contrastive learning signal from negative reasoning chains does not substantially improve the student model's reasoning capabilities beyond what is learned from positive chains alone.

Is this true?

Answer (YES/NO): NO